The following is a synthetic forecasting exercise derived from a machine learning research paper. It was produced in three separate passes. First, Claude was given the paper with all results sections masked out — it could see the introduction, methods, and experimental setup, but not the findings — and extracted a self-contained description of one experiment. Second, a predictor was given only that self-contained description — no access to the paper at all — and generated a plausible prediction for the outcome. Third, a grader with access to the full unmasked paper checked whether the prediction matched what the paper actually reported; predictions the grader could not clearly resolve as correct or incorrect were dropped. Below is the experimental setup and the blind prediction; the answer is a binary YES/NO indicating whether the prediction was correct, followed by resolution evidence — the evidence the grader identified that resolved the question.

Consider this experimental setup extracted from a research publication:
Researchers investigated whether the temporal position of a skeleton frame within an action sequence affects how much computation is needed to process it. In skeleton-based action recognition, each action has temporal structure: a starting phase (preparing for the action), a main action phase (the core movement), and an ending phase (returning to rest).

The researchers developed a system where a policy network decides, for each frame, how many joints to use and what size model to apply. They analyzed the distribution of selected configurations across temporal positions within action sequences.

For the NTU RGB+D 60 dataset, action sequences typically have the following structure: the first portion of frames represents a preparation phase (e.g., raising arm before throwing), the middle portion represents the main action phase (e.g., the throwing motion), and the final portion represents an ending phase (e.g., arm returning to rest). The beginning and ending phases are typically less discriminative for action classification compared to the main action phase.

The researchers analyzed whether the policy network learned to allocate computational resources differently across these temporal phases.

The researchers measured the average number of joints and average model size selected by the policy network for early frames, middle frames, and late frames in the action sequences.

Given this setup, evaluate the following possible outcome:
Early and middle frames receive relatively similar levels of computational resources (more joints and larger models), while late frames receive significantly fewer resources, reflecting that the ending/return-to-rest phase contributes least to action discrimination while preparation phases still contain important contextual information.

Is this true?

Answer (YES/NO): NO